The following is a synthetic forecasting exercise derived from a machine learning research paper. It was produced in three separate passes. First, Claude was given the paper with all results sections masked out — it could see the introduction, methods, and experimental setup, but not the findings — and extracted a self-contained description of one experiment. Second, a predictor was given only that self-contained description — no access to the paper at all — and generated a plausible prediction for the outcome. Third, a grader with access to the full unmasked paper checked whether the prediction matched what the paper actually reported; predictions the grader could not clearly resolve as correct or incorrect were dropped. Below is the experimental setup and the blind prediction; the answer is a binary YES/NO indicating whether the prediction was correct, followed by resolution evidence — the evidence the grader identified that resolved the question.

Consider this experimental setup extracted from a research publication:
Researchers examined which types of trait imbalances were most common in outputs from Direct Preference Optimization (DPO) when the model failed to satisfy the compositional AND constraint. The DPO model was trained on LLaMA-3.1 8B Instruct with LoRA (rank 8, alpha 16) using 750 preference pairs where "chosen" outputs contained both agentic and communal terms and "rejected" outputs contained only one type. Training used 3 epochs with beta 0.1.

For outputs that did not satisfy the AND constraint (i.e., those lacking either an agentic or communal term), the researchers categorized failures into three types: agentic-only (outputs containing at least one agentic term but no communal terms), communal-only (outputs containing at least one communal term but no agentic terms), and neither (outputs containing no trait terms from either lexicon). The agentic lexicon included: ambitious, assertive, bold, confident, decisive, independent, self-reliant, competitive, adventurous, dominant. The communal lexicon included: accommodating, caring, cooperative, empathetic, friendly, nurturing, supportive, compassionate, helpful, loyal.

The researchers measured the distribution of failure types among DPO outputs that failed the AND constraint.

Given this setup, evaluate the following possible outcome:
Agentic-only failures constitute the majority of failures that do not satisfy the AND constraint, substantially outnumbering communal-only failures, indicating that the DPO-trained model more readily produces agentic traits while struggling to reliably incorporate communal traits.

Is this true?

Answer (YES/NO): NO